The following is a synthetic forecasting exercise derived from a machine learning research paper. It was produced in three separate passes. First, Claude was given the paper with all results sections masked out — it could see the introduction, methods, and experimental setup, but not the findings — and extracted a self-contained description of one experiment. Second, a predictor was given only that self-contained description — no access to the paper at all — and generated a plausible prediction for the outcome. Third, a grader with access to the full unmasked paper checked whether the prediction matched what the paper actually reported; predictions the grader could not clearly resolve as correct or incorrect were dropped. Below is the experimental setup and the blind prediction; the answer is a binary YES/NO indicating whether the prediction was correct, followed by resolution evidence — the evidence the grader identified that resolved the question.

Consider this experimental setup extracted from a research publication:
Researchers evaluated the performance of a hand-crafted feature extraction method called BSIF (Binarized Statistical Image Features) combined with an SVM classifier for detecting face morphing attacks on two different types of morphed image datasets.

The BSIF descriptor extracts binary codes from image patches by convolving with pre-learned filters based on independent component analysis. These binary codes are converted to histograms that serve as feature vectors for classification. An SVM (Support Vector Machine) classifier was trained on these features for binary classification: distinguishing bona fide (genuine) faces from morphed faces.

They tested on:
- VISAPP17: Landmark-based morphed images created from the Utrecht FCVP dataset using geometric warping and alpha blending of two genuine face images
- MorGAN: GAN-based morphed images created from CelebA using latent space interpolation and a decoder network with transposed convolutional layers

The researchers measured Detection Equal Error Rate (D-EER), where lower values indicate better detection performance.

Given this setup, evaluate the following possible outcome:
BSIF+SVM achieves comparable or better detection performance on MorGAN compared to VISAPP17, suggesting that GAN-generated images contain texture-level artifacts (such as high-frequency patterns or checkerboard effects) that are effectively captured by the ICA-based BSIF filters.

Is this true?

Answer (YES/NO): YES